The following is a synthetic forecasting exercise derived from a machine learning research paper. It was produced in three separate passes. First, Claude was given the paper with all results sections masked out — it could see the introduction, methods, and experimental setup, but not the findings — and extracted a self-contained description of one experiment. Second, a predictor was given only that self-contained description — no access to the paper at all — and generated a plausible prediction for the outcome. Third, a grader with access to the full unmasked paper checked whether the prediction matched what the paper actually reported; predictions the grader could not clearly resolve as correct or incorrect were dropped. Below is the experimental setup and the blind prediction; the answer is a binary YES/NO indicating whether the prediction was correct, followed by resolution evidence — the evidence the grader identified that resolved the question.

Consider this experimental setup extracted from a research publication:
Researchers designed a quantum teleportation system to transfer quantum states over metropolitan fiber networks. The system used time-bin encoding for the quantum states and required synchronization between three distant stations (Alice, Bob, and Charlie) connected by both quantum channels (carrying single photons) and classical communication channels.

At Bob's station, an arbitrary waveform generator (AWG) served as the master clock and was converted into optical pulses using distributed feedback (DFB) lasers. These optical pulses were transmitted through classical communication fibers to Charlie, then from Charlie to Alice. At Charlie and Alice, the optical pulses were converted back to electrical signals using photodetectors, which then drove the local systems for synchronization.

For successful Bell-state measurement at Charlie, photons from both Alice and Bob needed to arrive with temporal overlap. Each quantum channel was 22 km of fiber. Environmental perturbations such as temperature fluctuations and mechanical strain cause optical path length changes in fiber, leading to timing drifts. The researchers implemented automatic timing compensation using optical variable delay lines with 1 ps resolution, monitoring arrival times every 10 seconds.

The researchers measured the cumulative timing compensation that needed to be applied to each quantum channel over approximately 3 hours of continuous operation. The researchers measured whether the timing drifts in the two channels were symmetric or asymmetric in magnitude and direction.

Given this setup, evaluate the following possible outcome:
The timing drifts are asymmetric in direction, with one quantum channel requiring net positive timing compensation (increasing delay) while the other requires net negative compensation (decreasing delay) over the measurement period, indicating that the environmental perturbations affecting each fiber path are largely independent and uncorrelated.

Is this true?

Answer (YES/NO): YES